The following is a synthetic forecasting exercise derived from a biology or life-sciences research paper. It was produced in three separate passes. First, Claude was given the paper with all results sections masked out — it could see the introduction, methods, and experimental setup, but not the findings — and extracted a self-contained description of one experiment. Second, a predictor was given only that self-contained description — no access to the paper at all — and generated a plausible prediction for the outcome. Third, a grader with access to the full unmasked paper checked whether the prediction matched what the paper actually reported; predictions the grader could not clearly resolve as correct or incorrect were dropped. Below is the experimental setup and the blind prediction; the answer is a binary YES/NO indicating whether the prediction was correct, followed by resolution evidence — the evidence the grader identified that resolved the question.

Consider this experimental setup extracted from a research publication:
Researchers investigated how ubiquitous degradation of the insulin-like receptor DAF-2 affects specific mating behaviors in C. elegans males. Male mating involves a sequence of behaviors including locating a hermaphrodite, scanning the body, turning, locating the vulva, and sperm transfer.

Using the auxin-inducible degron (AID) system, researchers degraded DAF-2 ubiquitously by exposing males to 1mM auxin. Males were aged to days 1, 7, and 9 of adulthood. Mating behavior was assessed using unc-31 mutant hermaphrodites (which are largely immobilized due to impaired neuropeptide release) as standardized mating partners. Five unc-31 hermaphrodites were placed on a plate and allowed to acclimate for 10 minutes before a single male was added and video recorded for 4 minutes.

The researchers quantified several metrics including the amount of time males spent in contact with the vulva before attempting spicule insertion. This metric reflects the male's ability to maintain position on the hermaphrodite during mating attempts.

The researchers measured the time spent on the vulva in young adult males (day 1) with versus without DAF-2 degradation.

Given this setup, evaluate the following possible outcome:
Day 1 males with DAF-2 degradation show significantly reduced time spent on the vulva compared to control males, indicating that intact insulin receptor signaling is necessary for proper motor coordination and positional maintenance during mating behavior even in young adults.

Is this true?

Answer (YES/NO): YES